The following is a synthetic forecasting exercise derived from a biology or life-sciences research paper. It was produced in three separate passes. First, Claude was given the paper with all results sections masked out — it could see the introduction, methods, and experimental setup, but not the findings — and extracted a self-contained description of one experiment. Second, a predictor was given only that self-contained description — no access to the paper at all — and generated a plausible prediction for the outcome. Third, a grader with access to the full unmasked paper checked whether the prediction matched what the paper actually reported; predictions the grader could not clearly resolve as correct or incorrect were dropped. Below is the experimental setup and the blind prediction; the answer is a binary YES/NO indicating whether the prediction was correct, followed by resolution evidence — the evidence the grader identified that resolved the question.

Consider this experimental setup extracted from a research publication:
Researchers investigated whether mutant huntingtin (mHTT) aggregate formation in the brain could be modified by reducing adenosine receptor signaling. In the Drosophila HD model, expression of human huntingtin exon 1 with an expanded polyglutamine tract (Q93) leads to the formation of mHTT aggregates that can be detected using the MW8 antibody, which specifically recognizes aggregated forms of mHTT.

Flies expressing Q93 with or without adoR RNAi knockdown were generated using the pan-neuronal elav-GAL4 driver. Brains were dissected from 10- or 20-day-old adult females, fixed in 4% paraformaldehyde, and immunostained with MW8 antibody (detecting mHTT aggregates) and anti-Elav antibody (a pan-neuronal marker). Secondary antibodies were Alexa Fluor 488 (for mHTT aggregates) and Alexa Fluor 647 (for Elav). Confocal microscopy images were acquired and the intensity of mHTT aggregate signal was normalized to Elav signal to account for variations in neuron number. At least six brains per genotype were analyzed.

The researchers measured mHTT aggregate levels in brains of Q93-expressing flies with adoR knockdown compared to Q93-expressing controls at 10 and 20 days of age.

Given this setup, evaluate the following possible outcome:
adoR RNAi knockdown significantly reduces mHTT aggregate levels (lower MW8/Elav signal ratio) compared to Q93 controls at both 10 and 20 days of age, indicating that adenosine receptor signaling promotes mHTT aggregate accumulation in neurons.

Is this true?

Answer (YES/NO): YES